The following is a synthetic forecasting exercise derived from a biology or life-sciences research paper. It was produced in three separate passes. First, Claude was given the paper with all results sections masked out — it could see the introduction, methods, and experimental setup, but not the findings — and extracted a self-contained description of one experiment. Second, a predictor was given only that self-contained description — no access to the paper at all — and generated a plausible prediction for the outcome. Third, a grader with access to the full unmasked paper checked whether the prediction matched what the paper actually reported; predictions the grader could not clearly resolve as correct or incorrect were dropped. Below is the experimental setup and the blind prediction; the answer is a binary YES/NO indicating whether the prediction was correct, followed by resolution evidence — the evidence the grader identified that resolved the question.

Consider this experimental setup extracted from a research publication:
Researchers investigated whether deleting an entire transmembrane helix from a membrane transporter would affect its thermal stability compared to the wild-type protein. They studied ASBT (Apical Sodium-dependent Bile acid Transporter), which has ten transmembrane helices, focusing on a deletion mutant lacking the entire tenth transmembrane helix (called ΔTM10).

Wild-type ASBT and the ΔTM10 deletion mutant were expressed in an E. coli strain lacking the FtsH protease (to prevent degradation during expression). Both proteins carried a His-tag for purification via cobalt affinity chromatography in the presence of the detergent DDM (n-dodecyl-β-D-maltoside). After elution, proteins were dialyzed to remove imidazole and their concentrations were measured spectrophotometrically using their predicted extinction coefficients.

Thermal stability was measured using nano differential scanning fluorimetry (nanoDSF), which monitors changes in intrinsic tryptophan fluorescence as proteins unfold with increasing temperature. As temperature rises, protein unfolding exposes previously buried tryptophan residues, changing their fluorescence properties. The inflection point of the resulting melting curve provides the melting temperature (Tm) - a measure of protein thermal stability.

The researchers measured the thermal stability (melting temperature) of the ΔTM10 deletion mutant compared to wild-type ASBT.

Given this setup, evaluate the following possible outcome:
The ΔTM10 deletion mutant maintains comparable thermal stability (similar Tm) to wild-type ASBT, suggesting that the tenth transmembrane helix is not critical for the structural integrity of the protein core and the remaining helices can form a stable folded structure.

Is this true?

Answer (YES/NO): NO